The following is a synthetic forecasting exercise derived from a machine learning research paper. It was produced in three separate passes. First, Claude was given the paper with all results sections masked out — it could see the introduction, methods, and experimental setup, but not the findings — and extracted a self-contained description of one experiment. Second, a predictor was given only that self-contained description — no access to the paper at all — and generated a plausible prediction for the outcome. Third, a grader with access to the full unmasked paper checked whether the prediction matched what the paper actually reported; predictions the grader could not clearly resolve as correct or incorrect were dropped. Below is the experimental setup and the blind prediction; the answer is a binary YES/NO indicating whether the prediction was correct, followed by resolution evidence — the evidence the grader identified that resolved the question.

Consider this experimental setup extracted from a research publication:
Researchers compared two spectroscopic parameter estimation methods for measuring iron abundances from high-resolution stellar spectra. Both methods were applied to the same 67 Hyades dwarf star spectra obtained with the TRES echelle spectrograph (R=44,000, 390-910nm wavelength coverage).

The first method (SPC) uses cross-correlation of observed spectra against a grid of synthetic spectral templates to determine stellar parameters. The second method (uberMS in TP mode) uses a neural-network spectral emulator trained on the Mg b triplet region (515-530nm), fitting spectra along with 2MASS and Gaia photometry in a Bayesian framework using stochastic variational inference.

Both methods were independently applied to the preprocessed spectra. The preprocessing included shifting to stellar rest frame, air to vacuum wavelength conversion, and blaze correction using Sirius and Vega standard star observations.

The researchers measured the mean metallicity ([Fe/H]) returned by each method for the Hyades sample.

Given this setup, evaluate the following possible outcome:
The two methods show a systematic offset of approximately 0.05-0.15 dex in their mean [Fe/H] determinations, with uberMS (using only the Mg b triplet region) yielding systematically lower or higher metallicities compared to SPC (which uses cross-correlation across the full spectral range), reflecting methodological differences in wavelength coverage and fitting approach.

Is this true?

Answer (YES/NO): YES